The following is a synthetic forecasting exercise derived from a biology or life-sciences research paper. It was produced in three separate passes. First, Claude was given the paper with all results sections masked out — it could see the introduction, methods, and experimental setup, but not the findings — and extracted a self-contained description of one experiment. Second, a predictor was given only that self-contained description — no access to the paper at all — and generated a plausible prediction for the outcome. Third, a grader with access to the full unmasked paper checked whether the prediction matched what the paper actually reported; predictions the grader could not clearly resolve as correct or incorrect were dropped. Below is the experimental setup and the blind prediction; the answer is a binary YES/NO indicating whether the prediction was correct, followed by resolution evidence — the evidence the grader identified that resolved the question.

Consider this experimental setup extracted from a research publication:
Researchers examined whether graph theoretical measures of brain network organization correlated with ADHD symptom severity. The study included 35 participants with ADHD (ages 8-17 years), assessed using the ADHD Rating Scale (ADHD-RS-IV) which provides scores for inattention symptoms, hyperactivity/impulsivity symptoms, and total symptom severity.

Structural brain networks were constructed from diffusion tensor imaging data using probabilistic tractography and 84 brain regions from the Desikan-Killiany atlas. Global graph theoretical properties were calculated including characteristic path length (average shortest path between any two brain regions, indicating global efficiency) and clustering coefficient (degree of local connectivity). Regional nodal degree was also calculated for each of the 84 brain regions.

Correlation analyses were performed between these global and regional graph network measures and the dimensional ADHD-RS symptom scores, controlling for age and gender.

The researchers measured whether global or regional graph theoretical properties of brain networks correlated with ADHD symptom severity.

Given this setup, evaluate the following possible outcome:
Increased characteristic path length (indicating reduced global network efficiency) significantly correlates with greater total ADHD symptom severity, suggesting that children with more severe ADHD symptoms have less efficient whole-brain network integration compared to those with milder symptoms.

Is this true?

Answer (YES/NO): NO